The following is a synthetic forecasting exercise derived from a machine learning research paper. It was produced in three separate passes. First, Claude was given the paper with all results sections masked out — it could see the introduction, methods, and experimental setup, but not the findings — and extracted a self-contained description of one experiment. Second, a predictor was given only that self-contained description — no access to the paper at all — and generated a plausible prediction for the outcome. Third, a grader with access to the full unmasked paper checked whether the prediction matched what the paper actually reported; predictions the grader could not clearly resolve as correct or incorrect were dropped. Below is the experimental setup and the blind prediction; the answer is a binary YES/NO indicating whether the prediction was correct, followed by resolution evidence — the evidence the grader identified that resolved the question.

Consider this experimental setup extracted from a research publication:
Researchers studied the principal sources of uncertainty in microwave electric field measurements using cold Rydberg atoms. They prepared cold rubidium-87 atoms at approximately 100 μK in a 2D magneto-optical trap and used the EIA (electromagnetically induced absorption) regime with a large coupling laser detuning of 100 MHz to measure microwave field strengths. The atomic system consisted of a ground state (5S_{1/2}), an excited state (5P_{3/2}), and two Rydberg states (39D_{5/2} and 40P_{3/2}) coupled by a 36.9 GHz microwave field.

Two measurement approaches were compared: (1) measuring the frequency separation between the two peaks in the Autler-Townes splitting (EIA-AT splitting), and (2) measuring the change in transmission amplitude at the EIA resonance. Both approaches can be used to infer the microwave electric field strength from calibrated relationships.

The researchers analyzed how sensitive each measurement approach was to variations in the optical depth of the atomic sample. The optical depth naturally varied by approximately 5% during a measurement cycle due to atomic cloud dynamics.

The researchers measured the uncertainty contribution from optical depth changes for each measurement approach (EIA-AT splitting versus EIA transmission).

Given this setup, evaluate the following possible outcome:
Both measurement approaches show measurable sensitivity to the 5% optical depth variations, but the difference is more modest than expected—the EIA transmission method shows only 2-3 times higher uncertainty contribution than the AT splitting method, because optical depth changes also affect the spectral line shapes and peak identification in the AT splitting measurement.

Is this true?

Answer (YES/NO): NO